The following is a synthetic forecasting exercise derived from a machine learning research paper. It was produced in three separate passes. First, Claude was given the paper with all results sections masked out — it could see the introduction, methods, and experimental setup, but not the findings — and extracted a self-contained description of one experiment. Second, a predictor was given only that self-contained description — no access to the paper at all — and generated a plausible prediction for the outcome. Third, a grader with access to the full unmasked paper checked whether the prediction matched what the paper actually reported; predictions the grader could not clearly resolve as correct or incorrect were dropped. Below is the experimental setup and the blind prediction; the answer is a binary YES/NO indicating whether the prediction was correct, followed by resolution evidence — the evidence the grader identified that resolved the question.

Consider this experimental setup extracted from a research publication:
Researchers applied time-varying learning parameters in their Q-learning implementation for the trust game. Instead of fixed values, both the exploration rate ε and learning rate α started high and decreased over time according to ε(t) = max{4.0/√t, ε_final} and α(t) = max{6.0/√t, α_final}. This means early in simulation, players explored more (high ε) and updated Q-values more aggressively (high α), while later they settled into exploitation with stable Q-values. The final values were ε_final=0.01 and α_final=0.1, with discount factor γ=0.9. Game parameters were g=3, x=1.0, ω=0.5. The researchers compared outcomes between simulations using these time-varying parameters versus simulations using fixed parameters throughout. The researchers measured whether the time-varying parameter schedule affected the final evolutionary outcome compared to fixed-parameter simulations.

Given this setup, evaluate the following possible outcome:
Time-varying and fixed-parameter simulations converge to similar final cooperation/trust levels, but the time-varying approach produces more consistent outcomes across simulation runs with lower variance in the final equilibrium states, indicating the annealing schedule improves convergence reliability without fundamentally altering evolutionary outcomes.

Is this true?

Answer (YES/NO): NO